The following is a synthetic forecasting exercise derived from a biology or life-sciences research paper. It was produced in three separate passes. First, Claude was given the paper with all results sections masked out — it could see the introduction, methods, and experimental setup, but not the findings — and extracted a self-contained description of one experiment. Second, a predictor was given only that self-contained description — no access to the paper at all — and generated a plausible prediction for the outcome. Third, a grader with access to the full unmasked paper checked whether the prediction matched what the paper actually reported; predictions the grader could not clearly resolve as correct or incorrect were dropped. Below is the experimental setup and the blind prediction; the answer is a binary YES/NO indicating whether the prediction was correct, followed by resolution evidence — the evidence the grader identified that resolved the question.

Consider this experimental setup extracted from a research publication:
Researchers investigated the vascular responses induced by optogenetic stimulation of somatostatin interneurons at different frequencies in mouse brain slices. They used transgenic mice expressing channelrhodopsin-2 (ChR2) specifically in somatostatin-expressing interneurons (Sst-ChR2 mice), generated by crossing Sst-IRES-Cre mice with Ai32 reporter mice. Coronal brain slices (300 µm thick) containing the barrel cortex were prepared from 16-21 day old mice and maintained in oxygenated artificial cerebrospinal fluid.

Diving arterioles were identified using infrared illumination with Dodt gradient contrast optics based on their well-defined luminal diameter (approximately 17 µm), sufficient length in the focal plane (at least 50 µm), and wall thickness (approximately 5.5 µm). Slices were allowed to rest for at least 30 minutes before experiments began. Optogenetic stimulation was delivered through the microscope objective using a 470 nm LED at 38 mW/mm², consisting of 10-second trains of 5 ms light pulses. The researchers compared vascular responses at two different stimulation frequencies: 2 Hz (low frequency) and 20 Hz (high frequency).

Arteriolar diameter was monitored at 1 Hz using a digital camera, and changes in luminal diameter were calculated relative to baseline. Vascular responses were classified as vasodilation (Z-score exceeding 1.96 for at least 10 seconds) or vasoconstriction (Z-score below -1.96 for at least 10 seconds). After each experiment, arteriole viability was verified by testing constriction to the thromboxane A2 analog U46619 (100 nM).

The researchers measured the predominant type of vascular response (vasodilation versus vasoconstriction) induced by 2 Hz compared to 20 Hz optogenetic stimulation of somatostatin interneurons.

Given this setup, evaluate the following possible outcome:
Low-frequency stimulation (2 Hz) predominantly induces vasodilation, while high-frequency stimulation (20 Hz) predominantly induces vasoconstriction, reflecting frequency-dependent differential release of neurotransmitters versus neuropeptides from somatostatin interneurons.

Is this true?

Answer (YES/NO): YES